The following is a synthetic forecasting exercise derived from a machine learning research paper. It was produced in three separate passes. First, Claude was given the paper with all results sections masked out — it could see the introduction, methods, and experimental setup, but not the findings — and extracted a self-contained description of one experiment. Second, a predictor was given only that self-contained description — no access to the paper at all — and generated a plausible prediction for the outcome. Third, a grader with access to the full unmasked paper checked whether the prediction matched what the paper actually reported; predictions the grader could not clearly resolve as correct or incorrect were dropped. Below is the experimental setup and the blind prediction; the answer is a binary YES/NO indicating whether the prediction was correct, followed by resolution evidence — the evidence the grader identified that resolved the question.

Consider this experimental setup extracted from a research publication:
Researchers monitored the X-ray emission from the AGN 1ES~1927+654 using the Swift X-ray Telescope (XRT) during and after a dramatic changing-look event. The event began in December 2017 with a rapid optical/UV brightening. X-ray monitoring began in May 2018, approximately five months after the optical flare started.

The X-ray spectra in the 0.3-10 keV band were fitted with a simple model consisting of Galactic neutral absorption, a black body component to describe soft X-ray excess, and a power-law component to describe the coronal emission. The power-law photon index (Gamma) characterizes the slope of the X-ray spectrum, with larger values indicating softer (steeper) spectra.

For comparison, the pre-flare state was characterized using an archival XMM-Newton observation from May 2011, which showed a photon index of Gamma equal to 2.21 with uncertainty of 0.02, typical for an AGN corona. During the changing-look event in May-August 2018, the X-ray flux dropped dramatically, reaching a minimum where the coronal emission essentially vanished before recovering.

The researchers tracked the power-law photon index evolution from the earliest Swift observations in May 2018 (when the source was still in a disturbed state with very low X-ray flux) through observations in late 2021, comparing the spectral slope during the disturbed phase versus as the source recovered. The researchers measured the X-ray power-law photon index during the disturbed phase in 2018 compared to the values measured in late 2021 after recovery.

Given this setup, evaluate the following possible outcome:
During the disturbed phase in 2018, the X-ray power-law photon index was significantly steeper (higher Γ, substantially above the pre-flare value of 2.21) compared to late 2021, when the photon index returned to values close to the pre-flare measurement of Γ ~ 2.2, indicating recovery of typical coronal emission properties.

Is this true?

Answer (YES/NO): YES